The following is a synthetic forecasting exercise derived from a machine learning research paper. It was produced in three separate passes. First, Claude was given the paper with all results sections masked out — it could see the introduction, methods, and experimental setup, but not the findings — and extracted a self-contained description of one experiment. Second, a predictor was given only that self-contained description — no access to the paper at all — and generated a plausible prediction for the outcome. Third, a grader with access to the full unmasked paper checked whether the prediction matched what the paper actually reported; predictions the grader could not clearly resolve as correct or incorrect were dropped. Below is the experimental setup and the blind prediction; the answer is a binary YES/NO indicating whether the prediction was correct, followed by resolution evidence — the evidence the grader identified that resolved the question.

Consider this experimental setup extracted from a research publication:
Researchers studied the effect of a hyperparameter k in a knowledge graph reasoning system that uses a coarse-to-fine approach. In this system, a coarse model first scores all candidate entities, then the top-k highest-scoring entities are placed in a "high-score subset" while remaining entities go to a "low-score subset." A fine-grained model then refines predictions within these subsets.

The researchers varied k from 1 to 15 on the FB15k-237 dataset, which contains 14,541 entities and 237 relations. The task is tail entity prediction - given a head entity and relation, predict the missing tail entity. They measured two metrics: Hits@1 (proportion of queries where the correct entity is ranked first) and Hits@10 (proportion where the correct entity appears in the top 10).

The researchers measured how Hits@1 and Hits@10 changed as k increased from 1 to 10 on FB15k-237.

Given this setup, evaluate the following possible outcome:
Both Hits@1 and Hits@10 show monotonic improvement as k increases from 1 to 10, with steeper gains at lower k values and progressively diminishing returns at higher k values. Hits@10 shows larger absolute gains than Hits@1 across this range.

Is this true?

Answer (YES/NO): NO